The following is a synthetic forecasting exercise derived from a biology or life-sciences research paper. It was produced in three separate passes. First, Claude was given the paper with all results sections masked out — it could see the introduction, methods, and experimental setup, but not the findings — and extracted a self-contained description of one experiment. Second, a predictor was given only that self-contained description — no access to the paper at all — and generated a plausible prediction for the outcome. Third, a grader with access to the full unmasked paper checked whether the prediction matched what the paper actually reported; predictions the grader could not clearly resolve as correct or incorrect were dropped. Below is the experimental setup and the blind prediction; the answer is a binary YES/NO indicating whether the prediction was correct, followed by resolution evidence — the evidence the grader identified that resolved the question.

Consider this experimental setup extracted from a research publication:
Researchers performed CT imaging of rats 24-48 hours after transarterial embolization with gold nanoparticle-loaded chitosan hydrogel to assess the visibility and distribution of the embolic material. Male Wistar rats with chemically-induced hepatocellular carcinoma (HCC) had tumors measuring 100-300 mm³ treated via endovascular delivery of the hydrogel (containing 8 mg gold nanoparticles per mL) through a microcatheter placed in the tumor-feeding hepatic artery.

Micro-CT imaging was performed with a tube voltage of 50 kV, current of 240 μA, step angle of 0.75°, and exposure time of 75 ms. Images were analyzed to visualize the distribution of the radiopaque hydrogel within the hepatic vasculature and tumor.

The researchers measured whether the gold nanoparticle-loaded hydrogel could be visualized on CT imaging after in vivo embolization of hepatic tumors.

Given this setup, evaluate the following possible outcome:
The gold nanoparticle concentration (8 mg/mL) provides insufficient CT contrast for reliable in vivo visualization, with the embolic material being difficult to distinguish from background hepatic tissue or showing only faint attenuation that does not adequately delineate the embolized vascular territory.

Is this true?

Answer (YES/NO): NO